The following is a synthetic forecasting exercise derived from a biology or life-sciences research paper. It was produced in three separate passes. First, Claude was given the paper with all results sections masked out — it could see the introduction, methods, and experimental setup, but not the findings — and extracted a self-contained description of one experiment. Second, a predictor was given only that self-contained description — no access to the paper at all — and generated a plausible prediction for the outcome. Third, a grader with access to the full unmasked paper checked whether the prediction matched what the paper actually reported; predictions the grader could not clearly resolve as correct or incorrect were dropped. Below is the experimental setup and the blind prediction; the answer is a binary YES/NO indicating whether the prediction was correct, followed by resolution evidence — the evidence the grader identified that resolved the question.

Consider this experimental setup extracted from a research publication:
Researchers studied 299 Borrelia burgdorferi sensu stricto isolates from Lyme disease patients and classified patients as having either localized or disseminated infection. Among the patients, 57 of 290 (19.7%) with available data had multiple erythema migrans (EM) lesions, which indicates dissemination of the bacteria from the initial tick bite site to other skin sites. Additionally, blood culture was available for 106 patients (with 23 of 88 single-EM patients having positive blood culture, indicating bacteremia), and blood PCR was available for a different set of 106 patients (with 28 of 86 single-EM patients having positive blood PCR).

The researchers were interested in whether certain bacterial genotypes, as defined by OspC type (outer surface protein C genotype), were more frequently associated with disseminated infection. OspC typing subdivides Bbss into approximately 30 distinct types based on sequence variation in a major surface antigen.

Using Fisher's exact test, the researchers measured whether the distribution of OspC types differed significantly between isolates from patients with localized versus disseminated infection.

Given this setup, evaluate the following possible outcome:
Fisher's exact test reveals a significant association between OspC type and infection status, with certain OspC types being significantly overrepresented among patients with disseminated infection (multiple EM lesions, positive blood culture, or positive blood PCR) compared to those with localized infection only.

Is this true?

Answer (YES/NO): NO